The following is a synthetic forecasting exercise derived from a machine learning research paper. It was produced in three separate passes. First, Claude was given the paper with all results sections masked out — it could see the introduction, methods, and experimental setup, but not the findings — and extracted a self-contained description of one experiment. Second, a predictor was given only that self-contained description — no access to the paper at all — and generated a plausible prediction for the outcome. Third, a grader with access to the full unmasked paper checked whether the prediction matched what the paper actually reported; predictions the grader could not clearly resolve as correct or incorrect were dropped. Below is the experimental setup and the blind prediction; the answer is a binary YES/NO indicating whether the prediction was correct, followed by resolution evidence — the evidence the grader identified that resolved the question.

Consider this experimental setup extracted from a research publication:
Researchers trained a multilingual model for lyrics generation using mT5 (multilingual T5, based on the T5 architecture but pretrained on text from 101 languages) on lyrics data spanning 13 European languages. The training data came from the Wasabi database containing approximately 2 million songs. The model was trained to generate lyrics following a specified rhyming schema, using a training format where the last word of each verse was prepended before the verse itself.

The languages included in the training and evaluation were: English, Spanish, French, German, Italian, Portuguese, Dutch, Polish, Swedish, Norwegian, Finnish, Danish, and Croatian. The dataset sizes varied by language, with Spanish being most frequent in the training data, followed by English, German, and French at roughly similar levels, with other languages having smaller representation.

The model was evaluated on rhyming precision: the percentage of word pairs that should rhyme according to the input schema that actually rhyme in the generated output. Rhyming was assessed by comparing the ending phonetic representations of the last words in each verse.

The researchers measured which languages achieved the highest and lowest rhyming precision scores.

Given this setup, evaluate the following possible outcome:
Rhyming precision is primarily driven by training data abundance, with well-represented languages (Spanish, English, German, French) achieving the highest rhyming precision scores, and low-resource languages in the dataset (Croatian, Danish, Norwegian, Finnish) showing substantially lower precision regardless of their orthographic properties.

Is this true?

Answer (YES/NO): NO